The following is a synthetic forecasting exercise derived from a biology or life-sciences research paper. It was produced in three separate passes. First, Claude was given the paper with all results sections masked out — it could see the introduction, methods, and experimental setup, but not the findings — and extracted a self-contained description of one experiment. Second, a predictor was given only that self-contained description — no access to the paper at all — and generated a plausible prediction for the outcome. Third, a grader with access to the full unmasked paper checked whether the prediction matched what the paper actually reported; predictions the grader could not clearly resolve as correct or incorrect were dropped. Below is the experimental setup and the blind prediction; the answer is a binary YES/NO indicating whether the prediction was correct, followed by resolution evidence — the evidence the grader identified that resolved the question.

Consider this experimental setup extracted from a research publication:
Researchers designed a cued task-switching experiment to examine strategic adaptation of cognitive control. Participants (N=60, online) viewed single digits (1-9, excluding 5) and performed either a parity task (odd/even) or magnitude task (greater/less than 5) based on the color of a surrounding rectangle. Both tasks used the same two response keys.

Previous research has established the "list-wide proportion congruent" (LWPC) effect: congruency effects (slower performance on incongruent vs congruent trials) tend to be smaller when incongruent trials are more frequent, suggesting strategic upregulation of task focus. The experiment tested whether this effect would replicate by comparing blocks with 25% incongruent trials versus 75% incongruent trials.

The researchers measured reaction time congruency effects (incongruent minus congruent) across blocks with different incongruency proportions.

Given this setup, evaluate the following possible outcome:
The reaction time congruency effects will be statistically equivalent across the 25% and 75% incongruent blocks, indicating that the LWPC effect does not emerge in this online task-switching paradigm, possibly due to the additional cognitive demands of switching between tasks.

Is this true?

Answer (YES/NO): NO